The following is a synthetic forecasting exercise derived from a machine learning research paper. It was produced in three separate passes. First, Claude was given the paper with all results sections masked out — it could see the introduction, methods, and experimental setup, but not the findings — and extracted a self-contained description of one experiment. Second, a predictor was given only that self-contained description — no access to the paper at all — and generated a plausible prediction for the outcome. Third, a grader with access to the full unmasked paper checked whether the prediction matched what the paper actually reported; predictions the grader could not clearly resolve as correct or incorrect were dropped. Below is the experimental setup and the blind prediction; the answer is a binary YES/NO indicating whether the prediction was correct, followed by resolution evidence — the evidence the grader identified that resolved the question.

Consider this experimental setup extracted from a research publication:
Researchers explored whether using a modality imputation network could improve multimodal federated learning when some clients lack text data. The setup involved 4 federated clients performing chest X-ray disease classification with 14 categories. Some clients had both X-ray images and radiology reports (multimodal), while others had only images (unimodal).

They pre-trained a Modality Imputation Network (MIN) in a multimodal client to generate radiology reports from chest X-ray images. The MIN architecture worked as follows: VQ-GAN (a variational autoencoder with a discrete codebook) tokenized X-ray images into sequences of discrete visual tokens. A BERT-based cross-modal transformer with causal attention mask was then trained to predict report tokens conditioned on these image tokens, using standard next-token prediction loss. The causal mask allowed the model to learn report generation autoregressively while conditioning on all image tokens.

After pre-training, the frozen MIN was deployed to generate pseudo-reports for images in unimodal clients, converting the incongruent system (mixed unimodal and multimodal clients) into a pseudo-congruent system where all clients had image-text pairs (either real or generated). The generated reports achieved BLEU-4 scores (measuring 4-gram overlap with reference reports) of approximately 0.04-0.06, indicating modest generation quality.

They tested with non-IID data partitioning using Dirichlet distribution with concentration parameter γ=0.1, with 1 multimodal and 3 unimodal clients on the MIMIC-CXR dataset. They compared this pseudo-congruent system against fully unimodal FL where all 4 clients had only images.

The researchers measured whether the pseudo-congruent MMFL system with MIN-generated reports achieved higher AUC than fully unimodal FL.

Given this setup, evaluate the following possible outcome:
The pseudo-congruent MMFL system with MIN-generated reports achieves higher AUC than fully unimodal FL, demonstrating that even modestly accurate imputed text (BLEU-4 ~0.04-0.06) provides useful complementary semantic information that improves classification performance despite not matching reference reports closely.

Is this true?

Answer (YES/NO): YES